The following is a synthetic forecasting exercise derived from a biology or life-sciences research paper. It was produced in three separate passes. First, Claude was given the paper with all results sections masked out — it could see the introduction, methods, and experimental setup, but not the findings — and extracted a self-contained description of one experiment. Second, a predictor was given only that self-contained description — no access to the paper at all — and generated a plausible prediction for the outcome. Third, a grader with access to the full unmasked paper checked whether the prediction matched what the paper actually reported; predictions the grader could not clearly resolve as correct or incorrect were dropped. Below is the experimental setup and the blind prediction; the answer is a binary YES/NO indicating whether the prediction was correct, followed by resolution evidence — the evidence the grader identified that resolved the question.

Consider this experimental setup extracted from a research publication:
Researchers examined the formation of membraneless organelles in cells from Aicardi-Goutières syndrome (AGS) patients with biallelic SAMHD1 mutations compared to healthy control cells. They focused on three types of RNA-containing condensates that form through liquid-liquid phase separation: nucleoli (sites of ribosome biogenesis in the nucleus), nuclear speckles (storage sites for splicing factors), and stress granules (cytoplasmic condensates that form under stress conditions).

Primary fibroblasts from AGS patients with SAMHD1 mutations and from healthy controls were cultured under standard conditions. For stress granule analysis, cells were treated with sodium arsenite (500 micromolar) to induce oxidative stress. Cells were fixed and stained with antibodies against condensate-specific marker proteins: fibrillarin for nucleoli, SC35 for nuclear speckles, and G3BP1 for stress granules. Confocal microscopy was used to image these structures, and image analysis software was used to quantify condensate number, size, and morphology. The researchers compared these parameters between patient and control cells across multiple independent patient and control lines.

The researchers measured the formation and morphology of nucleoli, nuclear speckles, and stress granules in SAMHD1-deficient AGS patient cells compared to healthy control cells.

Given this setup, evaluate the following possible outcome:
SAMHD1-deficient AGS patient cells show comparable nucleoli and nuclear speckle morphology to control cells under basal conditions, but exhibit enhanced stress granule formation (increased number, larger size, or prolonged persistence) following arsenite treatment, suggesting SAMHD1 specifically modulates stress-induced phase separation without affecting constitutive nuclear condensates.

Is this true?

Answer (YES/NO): NO